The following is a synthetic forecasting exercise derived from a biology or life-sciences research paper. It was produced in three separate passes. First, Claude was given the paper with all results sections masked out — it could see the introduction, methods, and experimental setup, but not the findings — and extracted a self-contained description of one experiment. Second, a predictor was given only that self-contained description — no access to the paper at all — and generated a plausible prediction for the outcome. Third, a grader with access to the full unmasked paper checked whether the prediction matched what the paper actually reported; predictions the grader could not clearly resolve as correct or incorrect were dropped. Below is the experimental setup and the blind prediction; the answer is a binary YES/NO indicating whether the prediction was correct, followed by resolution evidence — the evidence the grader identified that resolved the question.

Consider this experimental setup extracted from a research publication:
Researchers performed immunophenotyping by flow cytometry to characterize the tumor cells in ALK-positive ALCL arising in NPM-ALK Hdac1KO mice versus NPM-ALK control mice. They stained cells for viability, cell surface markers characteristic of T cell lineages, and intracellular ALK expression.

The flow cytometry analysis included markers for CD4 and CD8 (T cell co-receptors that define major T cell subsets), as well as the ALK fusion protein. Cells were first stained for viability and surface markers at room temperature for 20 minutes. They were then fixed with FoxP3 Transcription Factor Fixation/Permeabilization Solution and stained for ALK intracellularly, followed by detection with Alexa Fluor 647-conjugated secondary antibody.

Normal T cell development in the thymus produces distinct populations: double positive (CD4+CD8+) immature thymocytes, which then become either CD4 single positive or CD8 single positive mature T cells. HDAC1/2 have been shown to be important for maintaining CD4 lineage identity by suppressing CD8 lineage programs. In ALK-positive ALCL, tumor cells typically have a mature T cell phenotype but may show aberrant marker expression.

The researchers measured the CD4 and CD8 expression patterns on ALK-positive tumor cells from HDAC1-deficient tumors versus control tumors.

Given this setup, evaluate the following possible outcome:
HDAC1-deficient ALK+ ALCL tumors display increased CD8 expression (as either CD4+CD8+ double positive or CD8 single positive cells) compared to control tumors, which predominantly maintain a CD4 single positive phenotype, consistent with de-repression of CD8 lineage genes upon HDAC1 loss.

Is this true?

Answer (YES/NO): NO